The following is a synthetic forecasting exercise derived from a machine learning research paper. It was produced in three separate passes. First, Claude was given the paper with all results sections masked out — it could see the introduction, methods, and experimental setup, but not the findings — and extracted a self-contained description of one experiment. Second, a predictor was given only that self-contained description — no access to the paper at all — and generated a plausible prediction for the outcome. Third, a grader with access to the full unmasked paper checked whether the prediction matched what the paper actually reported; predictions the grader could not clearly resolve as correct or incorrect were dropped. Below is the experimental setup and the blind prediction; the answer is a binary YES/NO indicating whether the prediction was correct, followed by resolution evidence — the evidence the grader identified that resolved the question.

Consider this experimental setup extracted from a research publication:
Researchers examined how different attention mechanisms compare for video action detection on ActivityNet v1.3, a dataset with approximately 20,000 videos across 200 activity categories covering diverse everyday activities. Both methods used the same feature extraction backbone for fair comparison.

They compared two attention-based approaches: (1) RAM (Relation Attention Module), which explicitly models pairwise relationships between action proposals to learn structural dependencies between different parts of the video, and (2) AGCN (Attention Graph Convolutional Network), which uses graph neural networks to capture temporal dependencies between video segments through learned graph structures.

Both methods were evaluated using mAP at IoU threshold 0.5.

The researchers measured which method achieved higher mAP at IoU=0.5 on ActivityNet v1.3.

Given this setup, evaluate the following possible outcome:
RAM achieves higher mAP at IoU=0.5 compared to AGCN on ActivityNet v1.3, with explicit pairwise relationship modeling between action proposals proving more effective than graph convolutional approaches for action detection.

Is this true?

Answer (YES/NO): YES